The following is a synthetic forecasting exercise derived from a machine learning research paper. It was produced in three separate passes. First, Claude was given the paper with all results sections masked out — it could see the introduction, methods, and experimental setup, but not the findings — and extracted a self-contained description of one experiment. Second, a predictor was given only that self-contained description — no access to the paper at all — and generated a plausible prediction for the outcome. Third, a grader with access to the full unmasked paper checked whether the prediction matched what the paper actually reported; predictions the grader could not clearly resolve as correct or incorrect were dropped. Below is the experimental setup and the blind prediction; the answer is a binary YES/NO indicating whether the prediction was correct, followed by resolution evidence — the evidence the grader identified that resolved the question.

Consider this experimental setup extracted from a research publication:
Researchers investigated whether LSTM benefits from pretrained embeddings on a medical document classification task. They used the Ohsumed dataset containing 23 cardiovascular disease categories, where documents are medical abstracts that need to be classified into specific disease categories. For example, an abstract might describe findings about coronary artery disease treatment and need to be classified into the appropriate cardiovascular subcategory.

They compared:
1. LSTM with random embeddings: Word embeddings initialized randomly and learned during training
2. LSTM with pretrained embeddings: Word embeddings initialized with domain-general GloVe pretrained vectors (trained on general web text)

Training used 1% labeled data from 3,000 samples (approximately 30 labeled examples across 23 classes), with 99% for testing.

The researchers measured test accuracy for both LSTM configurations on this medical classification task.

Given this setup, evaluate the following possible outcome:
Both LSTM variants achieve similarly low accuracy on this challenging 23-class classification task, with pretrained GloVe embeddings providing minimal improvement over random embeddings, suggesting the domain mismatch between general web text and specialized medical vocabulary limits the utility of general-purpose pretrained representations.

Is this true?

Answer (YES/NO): NO